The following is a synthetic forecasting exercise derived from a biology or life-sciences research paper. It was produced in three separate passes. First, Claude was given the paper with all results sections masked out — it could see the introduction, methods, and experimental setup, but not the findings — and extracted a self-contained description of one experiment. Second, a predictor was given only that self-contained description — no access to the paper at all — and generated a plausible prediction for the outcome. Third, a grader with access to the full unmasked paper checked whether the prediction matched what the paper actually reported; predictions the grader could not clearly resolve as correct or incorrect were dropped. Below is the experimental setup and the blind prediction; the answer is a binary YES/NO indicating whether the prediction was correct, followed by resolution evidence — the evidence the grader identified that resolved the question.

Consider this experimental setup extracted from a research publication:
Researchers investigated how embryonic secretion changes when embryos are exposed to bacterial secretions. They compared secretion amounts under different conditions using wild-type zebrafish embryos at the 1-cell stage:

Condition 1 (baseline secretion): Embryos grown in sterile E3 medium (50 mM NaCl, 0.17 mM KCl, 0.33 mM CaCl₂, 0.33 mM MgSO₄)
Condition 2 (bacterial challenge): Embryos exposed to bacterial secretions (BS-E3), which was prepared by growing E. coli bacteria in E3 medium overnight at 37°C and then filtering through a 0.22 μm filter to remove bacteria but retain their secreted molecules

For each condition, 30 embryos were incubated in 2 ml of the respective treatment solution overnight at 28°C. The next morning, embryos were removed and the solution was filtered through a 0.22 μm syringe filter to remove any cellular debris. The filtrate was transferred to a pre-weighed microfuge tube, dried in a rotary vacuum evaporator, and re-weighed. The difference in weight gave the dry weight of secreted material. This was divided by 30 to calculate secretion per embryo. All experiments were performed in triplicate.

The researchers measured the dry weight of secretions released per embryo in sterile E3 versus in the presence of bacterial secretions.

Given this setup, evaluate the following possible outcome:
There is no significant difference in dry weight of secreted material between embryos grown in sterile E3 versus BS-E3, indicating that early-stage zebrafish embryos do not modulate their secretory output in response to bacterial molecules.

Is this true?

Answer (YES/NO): NO